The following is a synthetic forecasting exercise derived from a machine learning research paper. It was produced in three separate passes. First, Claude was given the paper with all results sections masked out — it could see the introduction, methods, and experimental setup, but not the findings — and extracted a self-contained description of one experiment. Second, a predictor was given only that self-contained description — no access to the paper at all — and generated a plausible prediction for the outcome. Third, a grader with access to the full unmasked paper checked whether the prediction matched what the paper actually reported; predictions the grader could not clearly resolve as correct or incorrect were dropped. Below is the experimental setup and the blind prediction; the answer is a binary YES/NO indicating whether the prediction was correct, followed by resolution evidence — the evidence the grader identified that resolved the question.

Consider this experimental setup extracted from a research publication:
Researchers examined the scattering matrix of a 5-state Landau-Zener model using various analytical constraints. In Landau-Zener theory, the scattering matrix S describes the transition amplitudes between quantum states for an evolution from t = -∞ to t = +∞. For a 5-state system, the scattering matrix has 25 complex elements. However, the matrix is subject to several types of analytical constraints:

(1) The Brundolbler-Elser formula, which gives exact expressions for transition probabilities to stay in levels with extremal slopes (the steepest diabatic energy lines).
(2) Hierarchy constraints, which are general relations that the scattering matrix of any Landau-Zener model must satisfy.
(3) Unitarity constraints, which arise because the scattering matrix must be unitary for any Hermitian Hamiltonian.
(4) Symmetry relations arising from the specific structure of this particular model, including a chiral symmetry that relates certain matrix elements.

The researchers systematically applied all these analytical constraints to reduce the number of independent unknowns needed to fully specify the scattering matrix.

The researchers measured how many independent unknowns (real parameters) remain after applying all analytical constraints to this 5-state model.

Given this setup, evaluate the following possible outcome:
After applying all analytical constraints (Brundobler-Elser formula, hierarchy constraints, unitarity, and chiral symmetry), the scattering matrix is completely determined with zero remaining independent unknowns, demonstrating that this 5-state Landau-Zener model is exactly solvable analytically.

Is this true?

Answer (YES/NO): NO